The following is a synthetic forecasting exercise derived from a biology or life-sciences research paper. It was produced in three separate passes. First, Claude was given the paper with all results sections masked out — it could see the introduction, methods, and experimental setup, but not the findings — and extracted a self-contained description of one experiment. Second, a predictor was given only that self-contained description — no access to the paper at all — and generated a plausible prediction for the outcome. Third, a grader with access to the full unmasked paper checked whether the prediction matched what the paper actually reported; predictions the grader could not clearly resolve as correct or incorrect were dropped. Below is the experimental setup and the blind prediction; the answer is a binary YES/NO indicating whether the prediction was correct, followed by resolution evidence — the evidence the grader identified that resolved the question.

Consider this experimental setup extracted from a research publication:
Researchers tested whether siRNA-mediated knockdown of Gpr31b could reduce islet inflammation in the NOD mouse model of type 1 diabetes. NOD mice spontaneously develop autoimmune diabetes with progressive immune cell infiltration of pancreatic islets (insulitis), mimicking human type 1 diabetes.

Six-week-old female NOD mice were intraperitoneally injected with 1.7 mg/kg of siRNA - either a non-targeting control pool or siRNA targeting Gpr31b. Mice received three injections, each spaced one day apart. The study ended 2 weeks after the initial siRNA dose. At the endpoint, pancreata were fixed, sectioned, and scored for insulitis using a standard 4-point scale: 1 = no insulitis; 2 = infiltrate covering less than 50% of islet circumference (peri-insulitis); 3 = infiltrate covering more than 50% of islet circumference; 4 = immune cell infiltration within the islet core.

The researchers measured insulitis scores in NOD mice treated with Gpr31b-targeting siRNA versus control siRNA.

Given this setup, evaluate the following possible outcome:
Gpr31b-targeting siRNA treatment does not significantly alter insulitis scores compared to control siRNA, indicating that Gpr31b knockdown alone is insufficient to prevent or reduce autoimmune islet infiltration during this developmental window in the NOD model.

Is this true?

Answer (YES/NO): NO